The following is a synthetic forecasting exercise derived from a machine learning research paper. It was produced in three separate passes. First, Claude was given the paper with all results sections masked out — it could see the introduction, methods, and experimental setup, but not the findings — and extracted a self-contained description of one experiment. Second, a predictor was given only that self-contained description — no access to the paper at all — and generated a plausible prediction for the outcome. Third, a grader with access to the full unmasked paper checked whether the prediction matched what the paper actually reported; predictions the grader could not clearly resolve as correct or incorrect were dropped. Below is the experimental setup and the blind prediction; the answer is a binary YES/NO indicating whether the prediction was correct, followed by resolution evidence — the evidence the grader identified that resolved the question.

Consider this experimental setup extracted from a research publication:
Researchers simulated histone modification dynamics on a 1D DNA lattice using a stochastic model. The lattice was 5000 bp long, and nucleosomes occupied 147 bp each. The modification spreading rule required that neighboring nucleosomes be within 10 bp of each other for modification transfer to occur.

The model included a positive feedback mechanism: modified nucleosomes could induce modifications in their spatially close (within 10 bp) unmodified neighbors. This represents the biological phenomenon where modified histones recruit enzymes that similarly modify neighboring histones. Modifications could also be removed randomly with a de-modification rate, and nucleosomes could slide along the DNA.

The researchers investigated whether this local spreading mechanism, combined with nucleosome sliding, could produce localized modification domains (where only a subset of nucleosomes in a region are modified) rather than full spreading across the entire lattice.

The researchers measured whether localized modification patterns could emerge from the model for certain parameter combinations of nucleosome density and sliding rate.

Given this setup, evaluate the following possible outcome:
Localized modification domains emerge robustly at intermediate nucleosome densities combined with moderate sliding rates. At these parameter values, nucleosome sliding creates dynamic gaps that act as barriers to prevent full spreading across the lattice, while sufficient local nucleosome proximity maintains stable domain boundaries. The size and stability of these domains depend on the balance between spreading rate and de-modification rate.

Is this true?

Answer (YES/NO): NO